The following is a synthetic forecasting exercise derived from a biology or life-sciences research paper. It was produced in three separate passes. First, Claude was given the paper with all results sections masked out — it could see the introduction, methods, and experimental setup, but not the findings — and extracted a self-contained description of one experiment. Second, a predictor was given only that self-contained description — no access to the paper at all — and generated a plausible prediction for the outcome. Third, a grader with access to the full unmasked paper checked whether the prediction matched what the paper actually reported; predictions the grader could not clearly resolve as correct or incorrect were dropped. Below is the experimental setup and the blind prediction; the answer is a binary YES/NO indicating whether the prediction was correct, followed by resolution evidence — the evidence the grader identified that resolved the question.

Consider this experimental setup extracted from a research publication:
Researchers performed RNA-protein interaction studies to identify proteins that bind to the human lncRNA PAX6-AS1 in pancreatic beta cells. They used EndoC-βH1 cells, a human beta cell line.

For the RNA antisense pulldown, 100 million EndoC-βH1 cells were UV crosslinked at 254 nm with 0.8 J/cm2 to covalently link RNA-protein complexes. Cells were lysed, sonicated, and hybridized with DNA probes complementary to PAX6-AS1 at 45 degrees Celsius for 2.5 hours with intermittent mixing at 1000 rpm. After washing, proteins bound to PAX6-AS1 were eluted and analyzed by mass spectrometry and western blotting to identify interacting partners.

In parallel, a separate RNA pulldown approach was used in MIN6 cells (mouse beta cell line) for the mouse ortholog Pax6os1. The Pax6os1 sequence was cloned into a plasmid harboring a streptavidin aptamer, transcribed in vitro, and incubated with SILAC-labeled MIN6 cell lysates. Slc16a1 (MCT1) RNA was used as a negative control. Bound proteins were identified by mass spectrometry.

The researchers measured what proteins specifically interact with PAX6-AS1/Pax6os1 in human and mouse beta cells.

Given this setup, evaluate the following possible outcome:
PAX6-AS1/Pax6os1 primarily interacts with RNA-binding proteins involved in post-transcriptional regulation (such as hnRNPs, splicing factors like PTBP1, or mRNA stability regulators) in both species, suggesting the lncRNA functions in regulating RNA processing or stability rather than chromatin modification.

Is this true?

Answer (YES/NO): NO